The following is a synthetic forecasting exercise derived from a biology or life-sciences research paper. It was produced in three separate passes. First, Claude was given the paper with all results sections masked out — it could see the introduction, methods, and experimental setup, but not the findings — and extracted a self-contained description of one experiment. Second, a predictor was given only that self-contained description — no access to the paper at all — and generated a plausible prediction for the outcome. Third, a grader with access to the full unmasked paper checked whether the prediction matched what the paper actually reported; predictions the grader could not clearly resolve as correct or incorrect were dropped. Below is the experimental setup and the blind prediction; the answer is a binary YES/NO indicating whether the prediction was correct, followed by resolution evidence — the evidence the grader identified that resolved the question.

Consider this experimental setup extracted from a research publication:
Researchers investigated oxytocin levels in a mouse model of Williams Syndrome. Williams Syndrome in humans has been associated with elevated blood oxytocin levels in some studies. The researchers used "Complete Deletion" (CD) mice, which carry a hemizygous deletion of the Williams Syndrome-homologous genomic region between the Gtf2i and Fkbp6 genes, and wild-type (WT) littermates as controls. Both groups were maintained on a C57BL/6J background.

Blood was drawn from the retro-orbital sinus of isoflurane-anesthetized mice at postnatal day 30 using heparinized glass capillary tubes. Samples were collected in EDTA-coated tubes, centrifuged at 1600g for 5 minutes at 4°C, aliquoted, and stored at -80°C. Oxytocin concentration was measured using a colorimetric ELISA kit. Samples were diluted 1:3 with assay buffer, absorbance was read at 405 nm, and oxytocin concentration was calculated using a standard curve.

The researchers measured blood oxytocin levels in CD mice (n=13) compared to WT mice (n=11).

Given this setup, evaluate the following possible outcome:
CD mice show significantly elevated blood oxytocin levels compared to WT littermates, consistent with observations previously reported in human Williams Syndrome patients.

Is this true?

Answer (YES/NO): NO